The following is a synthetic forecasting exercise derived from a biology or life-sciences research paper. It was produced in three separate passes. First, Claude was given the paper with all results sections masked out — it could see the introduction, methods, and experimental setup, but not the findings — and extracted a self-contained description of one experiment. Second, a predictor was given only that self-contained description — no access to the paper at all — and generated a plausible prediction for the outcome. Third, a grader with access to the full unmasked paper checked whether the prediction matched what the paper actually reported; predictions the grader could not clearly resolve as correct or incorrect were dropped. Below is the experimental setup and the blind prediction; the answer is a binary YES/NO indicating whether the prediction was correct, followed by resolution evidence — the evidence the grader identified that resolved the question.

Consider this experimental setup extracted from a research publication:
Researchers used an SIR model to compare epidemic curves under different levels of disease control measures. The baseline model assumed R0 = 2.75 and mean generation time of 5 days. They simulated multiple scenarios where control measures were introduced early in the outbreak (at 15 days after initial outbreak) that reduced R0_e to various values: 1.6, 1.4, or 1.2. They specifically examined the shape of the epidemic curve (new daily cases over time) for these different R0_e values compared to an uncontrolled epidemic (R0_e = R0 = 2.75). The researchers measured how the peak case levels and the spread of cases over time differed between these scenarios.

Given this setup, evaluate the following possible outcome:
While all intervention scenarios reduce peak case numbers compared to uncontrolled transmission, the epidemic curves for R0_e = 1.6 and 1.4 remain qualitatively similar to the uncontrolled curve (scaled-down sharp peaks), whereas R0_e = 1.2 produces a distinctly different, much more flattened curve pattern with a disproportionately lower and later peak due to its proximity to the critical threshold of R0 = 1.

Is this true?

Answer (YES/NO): NO